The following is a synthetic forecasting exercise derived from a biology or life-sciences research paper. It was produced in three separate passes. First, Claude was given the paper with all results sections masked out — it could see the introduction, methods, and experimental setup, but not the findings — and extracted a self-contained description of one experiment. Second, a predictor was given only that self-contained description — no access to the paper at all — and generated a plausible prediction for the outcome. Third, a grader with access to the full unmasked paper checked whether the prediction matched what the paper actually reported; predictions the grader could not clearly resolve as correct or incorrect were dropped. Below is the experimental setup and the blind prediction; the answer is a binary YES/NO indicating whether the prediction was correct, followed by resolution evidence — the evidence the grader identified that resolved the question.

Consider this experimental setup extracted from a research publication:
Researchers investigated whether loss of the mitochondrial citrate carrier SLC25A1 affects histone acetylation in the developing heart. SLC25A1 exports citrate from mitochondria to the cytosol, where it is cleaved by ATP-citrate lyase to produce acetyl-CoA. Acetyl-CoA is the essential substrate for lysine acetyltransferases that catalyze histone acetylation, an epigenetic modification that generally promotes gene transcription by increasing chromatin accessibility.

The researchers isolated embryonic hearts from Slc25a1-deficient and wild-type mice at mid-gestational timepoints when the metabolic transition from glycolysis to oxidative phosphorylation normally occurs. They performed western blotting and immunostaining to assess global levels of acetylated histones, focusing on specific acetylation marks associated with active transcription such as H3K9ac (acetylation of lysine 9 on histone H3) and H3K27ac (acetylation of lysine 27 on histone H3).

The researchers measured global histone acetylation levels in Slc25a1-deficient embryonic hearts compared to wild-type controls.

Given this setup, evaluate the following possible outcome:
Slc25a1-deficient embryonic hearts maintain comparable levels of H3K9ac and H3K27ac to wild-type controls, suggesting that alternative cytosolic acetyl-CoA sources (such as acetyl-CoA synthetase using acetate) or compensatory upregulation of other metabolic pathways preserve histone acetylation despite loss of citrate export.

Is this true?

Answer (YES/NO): NO